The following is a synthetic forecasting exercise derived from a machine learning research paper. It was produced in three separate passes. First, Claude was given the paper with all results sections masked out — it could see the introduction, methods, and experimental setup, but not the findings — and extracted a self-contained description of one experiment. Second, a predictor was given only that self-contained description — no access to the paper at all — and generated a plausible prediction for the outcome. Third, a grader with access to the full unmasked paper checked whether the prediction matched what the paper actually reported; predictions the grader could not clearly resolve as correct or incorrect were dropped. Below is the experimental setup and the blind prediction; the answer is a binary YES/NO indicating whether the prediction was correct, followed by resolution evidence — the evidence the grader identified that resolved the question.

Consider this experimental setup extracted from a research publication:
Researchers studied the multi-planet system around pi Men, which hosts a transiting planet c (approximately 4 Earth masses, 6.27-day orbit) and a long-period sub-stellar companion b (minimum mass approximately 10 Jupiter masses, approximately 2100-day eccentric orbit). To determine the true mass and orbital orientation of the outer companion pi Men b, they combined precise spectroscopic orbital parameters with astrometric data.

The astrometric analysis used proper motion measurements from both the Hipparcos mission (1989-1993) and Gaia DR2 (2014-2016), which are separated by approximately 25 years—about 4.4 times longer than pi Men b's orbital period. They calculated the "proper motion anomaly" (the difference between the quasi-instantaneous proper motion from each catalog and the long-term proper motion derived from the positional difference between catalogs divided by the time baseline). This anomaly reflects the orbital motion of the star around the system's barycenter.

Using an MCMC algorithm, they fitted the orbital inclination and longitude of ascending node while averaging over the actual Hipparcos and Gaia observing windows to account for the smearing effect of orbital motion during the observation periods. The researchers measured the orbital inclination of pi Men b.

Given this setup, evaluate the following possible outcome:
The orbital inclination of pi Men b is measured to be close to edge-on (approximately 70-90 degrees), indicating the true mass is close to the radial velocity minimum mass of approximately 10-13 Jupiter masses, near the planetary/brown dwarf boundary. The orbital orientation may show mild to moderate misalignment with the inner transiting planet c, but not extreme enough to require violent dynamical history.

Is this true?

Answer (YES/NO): NO